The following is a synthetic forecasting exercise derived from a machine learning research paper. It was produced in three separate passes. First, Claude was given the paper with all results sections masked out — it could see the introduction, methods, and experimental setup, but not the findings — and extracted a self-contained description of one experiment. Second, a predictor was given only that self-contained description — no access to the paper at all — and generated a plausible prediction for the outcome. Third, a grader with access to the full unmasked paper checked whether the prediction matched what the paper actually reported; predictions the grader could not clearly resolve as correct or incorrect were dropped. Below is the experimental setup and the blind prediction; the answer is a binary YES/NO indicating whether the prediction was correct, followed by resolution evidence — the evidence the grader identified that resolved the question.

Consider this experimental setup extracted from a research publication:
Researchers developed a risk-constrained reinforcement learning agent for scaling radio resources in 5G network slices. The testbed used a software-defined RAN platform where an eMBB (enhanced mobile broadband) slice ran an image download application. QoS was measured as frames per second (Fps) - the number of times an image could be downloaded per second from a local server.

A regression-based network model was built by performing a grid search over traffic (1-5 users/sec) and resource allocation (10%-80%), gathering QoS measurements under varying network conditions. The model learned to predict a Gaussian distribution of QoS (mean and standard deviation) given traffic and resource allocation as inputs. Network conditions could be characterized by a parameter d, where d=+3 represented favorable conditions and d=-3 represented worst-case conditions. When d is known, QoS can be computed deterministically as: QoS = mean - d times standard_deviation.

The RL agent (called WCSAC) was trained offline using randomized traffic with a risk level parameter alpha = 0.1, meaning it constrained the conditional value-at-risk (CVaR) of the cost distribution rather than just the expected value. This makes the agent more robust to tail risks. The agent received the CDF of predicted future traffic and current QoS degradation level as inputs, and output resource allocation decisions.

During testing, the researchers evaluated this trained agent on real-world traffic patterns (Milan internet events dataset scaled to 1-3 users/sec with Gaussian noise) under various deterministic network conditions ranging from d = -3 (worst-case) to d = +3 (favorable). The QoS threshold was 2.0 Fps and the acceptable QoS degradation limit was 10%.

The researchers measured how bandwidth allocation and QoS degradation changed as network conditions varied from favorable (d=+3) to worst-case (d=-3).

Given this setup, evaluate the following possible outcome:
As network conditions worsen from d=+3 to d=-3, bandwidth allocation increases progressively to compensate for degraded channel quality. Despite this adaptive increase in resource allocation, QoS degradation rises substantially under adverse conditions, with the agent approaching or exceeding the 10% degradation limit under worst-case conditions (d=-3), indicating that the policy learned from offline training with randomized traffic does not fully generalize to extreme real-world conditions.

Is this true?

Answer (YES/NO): NO